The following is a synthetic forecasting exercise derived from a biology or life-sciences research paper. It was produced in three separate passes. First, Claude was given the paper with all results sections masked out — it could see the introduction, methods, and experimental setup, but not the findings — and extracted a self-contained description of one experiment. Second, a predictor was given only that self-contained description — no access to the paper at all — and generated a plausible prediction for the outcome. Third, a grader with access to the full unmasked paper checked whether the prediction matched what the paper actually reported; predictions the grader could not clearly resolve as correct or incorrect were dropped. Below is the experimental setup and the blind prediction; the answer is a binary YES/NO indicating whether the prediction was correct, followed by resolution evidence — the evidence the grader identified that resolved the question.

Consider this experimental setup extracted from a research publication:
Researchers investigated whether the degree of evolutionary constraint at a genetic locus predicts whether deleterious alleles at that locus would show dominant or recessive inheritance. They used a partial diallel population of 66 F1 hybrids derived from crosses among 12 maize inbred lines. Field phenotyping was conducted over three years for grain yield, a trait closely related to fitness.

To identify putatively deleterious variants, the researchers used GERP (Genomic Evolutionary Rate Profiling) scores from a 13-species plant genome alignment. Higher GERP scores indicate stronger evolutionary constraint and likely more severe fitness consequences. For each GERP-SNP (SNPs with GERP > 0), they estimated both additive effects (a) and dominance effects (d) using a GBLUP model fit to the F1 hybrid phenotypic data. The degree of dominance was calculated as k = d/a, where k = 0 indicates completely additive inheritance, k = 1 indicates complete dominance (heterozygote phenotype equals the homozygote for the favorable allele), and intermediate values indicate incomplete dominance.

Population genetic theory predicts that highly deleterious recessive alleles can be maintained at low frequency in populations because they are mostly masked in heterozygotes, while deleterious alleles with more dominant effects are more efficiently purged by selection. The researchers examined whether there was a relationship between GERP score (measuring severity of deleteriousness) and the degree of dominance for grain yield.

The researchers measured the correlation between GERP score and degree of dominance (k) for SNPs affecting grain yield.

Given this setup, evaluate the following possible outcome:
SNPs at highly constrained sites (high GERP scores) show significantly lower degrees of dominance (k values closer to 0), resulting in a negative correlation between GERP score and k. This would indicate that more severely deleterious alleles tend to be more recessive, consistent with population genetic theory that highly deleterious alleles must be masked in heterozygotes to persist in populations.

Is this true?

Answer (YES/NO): NO